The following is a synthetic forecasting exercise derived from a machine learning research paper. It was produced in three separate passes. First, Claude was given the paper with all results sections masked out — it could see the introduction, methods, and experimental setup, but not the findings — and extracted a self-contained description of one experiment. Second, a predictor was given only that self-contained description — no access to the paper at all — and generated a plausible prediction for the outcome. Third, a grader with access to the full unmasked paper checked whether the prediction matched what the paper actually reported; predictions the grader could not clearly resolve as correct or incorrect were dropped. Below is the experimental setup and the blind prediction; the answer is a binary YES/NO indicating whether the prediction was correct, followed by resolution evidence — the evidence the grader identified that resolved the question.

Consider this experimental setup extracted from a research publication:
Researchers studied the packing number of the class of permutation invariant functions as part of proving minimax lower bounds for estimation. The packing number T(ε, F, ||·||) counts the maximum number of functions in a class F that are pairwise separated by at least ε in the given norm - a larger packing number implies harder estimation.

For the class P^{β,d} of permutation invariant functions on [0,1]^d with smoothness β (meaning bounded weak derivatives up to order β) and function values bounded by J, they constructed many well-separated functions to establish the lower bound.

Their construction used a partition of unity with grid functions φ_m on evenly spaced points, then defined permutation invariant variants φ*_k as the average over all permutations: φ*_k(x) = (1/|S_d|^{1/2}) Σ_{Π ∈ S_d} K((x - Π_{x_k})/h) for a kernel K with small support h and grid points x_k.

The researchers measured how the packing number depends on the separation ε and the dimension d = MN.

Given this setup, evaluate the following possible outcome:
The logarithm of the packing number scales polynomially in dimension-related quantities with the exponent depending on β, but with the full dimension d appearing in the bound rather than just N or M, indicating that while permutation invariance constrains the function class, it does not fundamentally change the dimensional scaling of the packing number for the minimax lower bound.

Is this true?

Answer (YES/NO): YES